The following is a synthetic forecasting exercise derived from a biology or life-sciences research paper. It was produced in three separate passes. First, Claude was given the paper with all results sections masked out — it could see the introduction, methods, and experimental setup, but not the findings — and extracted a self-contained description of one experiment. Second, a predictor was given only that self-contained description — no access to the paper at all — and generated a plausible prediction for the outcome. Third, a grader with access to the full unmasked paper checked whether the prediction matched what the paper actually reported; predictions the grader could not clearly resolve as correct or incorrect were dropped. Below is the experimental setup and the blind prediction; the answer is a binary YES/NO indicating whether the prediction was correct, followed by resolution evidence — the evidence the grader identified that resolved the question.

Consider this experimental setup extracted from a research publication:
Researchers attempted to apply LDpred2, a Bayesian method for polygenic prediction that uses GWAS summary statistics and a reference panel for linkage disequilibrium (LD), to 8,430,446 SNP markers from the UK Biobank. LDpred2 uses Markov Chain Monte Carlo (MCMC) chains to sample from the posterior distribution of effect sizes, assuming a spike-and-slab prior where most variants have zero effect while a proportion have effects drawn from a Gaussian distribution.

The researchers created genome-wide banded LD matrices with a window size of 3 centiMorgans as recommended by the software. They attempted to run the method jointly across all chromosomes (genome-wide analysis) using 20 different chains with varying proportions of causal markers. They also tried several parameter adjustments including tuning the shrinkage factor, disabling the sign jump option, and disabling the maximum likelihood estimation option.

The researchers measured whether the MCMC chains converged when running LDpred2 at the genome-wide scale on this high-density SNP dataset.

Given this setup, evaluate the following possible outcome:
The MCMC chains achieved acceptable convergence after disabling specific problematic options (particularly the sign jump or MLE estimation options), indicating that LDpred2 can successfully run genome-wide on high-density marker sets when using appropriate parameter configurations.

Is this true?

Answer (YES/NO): NO